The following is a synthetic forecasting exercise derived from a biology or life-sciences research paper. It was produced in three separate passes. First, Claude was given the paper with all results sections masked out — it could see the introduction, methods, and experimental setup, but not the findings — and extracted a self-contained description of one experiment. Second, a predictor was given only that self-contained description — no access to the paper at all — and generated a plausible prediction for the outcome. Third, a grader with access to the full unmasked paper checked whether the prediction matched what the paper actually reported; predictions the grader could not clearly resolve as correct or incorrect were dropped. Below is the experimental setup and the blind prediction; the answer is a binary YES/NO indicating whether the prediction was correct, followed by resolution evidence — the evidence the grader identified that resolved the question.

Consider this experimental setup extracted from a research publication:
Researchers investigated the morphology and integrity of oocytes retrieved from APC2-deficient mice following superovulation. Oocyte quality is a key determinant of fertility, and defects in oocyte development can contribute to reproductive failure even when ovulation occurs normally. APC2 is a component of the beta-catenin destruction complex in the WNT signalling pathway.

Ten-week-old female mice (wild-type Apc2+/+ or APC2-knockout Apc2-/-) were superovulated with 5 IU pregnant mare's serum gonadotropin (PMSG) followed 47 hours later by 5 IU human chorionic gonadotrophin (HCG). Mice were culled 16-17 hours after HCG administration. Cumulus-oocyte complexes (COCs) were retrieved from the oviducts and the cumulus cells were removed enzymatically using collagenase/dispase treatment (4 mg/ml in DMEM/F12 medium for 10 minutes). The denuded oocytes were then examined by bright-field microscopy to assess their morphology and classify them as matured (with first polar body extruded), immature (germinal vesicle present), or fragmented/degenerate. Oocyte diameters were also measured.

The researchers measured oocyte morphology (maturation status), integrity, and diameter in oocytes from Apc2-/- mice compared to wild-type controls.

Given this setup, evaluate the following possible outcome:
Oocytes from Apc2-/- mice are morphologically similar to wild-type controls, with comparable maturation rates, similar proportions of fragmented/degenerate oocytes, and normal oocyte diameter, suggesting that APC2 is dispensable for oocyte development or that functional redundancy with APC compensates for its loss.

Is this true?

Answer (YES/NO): YES